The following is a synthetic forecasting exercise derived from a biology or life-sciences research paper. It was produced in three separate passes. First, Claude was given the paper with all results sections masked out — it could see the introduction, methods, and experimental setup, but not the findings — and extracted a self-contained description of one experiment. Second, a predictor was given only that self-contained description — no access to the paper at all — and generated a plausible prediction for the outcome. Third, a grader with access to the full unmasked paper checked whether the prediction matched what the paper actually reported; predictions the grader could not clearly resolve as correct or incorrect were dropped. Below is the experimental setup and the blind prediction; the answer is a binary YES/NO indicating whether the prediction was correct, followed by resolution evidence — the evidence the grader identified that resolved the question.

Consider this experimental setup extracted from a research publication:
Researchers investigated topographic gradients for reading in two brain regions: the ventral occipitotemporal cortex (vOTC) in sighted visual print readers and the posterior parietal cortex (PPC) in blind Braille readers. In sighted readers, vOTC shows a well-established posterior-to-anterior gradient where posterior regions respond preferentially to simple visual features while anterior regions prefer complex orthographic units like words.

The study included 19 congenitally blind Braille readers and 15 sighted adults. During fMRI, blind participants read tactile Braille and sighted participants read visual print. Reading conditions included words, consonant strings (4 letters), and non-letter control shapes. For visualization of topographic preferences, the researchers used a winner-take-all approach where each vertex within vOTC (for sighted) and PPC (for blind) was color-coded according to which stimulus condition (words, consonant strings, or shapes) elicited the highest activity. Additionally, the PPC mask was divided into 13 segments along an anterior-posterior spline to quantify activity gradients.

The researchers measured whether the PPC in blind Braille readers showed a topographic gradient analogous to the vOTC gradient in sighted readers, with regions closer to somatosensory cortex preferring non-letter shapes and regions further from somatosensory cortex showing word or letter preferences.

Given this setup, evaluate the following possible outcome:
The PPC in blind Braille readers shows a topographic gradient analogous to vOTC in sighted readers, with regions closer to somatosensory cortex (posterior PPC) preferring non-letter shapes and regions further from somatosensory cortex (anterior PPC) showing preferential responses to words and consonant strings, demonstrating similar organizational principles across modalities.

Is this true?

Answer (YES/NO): NO